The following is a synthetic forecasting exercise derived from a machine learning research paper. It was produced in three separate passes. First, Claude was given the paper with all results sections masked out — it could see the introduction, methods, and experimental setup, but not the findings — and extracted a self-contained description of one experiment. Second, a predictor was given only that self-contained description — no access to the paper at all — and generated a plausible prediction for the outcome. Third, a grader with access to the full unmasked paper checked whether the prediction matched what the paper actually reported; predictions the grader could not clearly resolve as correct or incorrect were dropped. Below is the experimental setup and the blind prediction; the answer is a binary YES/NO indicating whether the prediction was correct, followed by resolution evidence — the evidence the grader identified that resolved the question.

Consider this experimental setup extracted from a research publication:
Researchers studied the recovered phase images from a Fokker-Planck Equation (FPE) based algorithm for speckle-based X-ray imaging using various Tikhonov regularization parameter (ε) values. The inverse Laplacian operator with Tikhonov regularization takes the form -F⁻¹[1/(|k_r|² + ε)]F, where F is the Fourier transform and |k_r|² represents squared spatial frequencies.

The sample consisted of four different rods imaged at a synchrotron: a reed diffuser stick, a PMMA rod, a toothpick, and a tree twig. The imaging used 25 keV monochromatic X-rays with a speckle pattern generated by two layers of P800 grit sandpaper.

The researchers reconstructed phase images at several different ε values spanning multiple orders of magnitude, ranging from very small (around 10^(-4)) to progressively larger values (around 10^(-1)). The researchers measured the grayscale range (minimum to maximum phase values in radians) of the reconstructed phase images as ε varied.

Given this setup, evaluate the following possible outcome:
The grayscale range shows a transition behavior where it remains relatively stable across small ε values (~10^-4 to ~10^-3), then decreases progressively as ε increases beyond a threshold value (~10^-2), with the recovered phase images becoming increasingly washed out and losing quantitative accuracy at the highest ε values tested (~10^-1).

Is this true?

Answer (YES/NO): NO